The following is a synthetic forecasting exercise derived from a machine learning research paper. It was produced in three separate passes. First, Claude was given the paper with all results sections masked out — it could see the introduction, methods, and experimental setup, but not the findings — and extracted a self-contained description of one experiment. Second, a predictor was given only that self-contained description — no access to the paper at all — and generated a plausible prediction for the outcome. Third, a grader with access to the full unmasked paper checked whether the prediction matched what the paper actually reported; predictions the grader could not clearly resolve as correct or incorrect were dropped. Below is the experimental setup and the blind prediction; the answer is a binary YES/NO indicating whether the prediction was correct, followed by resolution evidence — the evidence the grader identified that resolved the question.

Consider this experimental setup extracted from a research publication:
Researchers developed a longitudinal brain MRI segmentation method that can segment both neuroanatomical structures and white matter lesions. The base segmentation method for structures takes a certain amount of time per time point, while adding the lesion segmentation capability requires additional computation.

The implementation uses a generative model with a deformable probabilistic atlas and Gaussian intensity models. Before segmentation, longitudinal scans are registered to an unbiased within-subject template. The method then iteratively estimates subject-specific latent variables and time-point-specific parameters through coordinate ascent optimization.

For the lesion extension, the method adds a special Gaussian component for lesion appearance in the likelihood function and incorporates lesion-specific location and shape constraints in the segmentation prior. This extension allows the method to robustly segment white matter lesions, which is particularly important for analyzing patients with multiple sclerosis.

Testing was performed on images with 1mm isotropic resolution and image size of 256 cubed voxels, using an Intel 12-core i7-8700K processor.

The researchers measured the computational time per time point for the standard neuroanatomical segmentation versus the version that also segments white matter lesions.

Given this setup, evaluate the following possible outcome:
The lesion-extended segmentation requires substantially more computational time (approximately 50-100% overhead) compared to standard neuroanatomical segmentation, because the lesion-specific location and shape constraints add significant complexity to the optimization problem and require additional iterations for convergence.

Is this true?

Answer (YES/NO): YES